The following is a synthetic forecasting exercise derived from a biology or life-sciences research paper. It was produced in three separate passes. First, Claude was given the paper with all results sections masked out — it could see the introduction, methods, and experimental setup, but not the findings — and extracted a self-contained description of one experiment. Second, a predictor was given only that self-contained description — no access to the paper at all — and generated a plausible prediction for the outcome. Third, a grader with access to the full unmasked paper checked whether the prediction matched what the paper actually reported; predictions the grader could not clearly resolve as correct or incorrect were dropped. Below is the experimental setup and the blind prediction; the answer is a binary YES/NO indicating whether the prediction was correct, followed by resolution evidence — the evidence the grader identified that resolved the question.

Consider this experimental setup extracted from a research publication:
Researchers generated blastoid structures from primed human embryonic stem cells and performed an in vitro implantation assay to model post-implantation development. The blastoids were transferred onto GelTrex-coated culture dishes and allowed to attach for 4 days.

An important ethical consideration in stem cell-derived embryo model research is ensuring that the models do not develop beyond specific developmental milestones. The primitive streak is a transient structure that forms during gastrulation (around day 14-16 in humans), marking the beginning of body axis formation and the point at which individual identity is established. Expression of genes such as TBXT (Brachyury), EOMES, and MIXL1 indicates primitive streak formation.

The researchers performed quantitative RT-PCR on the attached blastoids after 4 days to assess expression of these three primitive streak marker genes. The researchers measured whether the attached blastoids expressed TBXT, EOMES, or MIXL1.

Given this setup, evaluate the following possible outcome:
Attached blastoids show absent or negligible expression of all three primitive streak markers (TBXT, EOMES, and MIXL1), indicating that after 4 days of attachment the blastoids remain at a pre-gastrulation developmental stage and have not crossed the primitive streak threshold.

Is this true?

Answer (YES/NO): YES